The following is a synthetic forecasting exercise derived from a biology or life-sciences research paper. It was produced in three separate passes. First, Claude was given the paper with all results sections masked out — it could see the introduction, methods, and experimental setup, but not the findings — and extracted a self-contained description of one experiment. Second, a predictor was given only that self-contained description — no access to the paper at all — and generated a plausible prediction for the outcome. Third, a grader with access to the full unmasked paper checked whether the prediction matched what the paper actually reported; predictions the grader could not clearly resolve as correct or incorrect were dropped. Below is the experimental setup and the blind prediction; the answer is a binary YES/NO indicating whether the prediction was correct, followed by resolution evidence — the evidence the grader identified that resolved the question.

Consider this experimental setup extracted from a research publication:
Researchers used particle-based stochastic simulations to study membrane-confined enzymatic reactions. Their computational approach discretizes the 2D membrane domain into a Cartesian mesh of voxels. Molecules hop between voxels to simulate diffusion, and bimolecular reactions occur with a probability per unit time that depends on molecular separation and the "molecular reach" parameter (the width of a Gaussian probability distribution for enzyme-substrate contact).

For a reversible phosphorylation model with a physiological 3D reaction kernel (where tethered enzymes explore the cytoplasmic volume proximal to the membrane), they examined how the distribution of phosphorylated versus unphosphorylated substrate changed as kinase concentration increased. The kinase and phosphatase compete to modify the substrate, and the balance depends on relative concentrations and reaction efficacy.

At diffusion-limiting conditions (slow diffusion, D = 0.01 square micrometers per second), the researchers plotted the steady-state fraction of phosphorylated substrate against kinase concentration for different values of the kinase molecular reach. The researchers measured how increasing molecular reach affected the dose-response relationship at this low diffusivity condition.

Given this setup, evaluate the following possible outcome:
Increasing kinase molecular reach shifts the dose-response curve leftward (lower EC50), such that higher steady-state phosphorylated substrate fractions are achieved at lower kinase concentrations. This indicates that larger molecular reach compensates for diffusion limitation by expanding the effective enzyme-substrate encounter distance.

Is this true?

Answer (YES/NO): YES